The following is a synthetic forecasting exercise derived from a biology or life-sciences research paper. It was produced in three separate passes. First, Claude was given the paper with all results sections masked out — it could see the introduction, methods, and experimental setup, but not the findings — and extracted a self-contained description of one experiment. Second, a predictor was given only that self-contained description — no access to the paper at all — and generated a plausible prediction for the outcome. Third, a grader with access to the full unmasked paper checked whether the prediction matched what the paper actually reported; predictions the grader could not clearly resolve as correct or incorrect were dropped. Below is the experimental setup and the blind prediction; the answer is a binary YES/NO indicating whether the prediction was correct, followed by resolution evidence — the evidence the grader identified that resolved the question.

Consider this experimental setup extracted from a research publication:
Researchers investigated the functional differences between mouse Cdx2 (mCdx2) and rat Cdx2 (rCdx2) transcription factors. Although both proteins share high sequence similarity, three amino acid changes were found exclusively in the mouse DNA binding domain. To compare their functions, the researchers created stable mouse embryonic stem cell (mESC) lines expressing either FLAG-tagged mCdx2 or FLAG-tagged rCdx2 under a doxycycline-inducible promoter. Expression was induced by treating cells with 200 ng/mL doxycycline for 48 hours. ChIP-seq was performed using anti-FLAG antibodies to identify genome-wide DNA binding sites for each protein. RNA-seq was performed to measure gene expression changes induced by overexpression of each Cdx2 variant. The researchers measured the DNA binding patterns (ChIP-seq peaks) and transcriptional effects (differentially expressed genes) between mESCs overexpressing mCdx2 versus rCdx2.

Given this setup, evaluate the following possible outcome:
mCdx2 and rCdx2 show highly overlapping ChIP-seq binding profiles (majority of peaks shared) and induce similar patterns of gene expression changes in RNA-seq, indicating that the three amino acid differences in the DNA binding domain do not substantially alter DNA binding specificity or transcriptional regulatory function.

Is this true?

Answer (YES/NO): YES